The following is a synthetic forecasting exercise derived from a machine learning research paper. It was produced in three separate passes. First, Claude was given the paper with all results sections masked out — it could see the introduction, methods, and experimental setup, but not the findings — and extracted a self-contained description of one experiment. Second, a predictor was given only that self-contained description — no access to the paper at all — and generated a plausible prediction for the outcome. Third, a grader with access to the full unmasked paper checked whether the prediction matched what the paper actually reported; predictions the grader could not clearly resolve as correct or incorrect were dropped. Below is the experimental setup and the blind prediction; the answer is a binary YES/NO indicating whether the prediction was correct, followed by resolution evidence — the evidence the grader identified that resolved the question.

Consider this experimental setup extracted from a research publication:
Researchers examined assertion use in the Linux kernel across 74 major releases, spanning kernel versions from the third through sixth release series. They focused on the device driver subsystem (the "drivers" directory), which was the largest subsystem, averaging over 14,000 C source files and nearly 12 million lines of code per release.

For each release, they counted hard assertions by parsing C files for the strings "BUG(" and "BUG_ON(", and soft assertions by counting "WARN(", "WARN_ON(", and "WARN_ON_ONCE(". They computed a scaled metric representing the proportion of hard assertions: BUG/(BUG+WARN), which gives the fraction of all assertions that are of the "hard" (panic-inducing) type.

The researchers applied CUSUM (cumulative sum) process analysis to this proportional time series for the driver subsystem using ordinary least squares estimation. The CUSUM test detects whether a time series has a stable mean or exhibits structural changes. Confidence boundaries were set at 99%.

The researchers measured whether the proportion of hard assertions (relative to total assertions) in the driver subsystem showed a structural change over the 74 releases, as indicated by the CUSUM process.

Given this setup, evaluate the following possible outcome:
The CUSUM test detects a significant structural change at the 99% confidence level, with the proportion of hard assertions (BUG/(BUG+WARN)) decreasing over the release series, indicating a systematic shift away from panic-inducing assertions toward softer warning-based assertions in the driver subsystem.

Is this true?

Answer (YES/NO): NO